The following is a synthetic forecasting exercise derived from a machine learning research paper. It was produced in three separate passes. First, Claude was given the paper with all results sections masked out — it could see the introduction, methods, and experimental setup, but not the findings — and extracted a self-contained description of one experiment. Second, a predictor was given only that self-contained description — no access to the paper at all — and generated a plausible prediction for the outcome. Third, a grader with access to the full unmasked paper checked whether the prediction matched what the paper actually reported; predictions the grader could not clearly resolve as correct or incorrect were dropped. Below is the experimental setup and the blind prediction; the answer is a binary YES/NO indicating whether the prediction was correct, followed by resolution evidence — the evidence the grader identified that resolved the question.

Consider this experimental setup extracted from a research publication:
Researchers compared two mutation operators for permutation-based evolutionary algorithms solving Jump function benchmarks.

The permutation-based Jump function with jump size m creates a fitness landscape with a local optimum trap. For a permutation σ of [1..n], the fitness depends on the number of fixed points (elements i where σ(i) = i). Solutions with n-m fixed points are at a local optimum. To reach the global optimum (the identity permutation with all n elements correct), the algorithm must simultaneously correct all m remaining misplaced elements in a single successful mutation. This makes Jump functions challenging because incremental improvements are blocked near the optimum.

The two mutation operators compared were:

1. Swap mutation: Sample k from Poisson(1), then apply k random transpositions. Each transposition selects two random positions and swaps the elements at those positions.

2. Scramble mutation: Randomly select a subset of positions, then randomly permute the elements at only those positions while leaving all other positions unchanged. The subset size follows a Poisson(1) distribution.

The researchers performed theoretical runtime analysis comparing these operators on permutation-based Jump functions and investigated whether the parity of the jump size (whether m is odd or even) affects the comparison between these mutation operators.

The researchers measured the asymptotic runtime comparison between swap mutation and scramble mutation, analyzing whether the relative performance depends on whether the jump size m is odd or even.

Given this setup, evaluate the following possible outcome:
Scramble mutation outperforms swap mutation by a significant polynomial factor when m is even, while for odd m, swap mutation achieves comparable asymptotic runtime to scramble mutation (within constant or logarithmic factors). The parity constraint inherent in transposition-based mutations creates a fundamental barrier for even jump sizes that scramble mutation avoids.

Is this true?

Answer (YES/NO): NO